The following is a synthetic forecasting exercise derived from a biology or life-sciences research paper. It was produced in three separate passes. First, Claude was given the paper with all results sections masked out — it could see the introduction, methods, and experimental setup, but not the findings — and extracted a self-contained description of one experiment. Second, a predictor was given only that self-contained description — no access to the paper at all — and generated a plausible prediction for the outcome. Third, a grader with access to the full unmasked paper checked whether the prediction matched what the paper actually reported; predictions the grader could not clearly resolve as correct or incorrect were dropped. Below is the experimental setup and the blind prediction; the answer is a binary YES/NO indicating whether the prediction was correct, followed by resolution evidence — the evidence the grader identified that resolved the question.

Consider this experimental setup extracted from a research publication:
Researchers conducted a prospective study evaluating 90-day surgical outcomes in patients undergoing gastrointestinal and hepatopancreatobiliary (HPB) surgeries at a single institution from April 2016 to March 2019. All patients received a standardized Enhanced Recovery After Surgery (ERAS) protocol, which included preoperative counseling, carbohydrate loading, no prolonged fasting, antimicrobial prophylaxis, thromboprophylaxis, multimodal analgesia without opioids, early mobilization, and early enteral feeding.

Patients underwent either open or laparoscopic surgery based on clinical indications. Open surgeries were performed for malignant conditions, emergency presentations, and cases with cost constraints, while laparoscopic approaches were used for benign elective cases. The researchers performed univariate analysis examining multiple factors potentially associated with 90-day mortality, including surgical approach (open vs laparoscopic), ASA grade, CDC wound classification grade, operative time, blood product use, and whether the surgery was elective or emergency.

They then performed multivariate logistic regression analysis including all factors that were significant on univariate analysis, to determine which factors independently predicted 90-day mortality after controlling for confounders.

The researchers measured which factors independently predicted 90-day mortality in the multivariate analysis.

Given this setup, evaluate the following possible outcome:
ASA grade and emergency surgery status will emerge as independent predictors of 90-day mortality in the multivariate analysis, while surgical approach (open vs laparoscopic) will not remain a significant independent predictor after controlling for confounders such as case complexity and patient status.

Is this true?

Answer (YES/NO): NO